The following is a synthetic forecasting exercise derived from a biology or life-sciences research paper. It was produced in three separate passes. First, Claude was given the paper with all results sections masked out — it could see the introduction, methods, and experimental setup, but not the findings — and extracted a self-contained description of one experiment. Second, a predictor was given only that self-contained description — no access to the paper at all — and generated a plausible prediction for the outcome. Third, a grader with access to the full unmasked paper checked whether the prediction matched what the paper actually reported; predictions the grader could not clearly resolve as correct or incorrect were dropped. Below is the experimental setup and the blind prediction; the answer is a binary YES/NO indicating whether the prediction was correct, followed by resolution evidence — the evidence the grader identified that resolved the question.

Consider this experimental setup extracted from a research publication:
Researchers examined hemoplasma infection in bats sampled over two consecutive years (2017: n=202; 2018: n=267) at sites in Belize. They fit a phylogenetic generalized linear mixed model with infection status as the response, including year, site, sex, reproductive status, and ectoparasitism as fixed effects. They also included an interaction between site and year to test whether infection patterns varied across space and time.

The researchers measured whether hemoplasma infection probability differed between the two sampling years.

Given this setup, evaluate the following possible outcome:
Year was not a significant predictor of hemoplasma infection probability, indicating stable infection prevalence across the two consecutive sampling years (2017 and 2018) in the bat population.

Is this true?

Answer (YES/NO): NO